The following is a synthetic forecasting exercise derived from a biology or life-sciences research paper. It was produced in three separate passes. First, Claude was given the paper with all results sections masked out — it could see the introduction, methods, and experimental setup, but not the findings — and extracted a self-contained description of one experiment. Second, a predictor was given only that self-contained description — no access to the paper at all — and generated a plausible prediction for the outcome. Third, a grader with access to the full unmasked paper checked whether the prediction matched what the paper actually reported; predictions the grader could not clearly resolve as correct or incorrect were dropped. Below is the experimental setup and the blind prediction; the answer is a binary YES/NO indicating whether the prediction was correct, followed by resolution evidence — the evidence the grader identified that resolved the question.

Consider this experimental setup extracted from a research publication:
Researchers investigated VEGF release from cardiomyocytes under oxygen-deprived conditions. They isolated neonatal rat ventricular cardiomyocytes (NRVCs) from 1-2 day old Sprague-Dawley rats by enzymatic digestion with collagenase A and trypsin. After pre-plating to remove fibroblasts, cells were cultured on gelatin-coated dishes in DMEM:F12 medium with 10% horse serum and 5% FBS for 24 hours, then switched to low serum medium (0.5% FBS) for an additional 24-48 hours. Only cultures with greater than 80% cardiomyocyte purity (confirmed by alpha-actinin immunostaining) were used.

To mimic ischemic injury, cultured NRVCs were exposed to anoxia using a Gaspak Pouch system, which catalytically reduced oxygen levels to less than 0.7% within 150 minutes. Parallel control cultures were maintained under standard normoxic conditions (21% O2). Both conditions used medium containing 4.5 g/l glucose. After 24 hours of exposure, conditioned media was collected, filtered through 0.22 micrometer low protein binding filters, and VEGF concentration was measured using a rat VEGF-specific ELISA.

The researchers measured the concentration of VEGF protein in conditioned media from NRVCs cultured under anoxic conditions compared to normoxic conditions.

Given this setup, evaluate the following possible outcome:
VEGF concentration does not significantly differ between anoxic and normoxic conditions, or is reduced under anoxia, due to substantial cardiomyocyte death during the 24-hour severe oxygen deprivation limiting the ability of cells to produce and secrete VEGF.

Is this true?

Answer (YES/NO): NO